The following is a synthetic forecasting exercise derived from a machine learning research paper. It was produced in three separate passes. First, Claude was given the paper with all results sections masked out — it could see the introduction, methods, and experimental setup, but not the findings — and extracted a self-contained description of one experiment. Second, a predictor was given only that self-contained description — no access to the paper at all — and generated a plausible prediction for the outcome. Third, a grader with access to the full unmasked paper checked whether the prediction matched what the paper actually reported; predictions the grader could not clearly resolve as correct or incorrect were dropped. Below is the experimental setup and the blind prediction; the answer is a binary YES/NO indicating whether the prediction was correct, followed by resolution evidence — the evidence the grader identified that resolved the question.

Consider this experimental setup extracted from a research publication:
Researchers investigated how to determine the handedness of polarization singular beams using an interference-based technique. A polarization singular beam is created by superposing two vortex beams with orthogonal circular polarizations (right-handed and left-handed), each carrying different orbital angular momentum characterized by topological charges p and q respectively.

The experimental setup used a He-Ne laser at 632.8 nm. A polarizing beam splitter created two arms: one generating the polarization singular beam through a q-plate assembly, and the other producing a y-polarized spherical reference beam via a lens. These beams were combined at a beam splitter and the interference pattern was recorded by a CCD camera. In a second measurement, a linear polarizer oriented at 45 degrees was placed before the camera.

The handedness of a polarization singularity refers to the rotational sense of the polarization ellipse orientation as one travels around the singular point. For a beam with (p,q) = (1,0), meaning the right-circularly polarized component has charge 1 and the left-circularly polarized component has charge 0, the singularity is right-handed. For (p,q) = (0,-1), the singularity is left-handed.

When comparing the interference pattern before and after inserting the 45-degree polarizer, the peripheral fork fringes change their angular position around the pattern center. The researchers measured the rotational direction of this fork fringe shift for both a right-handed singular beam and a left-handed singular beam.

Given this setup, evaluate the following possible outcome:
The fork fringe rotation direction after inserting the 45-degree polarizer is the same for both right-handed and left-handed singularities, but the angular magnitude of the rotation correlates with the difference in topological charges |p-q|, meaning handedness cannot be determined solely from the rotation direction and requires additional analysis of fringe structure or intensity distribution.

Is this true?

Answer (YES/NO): NO